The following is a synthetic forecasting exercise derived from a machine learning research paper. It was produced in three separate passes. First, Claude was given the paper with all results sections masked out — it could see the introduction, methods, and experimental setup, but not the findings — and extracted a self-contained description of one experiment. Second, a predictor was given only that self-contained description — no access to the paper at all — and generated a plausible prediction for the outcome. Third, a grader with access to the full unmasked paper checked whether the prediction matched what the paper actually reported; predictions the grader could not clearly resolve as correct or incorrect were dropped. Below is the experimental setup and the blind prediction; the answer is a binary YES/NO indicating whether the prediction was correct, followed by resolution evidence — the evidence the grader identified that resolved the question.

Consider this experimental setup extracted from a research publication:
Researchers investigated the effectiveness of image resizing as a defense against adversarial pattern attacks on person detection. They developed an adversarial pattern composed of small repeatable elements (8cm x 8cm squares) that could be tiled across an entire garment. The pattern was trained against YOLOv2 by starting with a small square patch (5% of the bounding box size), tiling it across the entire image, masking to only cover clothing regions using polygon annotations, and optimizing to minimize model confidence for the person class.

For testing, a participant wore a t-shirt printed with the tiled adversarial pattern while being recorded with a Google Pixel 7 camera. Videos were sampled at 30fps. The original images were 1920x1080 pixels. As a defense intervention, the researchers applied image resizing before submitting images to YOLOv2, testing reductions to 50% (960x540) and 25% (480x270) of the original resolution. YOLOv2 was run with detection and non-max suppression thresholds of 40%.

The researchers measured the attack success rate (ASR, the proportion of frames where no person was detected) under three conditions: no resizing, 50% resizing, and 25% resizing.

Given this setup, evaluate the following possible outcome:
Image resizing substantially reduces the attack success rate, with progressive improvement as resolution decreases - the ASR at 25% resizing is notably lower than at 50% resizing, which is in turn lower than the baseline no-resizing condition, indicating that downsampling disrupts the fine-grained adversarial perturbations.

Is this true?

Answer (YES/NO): YES